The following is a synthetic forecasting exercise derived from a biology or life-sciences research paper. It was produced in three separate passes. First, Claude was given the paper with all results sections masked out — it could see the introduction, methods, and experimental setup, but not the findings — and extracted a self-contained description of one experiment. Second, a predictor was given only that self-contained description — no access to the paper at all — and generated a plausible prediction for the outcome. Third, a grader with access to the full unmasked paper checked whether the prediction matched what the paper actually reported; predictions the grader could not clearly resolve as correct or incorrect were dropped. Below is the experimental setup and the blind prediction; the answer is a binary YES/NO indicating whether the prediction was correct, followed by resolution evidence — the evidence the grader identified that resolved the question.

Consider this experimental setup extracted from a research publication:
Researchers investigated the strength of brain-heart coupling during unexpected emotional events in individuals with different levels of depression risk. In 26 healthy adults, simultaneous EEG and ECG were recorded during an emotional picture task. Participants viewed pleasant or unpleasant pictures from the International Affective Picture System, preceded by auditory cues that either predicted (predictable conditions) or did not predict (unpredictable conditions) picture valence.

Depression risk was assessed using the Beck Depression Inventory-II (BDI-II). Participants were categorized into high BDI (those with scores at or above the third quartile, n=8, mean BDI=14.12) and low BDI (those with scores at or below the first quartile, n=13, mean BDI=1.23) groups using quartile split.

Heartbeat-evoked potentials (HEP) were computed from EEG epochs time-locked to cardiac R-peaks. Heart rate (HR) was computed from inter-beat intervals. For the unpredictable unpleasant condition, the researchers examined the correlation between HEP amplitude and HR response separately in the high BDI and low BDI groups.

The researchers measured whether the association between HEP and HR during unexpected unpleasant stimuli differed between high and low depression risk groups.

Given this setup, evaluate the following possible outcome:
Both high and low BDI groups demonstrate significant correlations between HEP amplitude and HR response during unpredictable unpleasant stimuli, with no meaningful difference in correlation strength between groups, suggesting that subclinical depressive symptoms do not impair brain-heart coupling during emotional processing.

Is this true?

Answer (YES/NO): NO